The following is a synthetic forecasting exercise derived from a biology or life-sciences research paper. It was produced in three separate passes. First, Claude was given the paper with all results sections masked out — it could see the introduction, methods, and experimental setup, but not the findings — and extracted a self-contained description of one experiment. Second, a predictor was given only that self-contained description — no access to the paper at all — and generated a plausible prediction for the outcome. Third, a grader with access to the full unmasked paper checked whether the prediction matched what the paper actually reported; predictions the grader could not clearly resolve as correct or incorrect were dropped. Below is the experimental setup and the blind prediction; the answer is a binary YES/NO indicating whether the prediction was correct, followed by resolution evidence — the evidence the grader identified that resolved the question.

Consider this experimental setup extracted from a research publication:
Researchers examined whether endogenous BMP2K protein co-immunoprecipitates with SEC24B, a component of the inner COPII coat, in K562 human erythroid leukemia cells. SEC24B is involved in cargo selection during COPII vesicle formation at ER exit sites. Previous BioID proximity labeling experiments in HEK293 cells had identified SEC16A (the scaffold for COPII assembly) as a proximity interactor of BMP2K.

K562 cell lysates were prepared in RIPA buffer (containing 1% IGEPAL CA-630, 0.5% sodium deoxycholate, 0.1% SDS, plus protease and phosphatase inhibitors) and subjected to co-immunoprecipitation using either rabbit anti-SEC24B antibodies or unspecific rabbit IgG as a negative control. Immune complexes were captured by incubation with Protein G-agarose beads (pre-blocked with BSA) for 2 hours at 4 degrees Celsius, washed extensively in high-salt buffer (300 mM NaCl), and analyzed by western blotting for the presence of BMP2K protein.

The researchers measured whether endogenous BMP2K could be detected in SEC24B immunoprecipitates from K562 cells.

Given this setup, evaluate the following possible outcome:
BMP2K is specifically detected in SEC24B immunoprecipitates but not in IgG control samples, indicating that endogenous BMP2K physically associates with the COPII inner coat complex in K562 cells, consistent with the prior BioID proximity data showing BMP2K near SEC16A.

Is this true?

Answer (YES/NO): NO